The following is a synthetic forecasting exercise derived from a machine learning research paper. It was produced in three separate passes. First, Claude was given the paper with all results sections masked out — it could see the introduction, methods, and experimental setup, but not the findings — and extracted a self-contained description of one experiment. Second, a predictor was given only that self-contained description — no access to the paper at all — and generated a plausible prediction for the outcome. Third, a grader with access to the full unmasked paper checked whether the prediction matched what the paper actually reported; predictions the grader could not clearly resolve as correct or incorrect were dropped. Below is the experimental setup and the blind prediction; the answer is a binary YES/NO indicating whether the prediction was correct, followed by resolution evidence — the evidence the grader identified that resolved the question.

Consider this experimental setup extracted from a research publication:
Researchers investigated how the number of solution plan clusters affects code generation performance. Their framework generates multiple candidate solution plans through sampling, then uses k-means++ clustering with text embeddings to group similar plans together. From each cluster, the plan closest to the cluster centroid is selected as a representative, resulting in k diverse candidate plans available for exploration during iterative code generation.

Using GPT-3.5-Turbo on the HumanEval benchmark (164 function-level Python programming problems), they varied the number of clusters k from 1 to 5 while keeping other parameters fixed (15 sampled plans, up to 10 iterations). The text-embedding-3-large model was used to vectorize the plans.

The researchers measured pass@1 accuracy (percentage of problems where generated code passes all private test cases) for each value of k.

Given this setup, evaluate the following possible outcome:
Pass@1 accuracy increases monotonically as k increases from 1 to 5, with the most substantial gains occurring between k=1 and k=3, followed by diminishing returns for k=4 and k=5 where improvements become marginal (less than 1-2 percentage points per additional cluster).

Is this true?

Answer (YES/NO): NO